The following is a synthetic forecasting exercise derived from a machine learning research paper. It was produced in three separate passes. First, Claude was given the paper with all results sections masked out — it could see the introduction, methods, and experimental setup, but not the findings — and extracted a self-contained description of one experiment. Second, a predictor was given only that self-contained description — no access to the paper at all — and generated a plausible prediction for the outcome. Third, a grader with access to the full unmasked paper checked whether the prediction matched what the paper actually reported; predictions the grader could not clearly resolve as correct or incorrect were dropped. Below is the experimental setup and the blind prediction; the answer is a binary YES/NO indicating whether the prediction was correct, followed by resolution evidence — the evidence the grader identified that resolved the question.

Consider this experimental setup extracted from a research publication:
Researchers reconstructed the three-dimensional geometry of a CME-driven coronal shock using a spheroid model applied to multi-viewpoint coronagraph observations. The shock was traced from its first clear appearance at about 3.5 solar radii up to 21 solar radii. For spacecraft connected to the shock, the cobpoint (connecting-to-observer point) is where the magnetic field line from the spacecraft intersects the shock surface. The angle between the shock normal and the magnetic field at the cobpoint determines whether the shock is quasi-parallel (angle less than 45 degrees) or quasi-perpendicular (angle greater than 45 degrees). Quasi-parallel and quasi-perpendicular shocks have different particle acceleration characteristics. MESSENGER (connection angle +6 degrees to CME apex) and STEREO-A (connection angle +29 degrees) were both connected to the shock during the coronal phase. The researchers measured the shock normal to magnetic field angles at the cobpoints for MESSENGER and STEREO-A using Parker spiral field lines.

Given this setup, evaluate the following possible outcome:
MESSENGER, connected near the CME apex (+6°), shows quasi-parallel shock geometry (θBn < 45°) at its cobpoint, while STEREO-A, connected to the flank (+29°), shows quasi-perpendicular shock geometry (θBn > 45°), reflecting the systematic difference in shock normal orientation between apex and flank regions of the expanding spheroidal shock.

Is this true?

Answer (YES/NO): NO